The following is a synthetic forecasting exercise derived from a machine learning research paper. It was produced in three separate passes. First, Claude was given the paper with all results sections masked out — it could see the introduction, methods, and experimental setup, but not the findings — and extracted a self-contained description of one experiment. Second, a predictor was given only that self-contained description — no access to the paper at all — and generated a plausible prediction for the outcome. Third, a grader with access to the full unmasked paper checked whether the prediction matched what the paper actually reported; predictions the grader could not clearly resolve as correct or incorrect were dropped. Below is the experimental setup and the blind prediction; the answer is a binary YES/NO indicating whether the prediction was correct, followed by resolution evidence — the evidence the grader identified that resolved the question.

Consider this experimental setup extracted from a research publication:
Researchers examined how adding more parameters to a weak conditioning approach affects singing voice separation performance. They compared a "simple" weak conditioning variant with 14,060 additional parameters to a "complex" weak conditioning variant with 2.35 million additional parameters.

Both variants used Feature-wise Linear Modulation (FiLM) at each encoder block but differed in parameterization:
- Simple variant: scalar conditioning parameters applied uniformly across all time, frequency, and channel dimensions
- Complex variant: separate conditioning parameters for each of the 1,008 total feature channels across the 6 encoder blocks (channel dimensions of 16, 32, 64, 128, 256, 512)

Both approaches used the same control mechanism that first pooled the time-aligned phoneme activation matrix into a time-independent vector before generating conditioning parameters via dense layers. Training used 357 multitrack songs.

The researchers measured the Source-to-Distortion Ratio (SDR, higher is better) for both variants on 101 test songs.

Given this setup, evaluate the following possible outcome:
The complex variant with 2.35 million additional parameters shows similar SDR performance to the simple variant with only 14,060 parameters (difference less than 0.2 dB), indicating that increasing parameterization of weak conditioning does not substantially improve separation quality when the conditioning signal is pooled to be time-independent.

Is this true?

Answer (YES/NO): YES